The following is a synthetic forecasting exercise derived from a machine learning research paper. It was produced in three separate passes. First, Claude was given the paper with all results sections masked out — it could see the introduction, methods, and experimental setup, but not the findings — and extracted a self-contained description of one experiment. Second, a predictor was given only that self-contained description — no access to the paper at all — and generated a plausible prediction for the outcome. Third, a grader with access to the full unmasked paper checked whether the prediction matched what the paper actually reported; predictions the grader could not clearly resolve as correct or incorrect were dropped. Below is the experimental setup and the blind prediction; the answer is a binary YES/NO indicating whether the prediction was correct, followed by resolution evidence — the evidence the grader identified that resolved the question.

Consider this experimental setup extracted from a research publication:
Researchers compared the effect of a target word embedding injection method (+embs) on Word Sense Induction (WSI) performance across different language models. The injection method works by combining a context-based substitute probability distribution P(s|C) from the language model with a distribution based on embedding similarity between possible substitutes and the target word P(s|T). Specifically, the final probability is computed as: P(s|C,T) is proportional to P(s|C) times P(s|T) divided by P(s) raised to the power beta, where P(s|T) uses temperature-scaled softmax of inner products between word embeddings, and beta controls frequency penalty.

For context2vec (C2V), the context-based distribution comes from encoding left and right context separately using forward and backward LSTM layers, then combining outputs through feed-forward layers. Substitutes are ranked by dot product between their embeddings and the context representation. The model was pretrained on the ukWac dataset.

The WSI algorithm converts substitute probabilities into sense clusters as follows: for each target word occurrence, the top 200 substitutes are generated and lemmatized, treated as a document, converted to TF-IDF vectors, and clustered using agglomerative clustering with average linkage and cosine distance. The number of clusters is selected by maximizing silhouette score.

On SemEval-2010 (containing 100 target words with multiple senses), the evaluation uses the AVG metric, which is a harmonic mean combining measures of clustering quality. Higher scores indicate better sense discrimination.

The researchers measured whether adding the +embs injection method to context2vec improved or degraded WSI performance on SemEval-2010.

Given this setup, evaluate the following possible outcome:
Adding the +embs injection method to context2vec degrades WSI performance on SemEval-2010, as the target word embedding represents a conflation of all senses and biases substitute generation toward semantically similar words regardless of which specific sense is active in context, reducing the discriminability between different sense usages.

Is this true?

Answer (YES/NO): YES